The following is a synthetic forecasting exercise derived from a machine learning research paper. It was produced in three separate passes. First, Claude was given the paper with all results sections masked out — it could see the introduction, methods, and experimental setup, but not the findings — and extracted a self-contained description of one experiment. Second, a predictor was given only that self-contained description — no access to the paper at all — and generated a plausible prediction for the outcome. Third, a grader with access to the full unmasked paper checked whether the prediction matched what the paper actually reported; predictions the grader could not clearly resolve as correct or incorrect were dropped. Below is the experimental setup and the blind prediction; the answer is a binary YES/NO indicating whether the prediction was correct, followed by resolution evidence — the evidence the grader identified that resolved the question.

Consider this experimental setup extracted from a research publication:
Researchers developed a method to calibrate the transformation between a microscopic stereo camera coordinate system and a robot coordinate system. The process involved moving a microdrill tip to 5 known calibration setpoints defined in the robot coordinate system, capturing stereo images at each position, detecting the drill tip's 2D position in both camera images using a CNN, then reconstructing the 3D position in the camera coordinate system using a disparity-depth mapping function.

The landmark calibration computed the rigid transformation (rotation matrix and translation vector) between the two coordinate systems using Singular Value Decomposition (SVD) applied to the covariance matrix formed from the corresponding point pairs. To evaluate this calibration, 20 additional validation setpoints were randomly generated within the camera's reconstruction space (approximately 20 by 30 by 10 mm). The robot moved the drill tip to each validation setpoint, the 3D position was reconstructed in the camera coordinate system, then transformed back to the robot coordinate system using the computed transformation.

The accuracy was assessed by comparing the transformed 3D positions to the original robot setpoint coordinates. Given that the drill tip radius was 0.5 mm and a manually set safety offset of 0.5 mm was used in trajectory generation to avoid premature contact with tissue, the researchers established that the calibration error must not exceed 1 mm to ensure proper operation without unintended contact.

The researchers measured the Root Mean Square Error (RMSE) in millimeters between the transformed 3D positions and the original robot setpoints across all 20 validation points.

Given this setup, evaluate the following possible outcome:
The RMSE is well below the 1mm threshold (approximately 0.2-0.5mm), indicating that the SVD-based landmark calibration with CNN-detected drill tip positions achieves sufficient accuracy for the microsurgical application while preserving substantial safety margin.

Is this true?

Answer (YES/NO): NO